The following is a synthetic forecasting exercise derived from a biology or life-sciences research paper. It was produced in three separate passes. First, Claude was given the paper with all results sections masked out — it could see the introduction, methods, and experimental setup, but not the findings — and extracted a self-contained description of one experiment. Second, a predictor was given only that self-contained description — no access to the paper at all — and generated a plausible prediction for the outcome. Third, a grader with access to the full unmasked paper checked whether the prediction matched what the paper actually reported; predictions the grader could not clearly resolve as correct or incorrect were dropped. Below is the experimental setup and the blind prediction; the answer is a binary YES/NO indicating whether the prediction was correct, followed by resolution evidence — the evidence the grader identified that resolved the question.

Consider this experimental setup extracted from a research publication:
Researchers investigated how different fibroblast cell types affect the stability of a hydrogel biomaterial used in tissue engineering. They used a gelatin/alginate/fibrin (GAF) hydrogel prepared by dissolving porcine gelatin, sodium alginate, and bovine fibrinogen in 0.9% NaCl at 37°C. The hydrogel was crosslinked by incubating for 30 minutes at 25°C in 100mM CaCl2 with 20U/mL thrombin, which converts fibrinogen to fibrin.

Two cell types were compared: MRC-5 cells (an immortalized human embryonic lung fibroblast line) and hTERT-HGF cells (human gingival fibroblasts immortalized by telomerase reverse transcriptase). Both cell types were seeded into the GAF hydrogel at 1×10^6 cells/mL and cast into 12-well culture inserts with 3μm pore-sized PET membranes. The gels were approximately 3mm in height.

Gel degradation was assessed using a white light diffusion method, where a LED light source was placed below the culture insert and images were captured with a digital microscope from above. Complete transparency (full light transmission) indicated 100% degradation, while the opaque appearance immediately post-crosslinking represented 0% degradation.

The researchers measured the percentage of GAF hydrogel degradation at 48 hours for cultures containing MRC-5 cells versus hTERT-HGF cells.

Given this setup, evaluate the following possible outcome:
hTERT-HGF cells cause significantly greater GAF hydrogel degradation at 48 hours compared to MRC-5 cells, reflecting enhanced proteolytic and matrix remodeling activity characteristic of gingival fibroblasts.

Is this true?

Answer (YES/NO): NO